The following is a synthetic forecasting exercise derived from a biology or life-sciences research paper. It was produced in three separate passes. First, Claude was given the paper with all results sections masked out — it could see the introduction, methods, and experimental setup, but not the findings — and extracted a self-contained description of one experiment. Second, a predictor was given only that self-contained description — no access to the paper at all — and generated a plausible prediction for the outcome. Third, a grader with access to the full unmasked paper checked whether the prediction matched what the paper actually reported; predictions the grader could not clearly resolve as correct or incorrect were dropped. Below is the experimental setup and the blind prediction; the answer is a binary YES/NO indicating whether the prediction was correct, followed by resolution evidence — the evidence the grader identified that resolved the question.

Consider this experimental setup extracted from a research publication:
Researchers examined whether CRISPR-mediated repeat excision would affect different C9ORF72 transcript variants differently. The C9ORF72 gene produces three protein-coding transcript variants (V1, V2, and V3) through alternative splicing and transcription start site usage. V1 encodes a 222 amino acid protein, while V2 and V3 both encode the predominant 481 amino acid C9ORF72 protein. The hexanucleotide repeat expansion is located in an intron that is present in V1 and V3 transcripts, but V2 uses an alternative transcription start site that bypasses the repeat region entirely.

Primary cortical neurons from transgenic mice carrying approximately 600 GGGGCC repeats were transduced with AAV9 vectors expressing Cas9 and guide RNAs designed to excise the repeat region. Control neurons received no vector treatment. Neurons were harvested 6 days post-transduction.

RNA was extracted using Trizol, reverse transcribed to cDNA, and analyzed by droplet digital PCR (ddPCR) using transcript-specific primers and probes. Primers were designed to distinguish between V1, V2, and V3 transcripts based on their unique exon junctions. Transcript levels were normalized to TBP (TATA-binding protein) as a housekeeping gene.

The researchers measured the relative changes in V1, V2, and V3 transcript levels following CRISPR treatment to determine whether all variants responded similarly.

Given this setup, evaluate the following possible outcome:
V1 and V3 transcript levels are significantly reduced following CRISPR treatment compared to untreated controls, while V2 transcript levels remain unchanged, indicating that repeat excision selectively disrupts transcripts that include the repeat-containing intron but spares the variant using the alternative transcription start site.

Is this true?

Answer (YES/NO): NO